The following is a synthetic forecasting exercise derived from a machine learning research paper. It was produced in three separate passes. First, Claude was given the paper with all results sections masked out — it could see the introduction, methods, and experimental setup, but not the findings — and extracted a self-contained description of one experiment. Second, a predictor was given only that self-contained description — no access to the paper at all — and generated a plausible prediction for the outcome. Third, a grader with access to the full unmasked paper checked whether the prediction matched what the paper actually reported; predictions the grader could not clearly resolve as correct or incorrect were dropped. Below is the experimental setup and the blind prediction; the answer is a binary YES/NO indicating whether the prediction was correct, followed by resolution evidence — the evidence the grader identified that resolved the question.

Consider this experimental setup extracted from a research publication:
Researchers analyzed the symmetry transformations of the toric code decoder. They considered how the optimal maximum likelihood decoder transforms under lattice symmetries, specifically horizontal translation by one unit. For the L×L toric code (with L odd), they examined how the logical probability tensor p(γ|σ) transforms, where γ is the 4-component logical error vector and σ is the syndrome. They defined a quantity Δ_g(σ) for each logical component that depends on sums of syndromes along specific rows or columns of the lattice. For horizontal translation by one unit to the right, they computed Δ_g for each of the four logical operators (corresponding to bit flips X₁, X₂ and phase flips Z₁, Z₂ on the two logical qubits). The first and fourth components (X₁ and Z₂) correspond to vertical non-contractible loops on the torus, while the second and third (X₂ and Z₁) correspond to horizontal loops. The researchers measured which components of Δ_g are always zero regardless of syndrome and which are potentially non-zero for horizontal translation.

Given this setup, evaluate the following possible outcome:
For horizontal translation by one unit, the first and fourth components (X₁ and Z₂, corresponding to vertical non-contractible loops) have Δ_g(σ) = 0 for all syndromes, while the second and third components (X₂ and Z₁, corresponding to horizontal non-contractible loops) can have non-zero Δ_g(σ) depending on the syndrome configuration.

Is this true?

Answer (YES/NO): YES